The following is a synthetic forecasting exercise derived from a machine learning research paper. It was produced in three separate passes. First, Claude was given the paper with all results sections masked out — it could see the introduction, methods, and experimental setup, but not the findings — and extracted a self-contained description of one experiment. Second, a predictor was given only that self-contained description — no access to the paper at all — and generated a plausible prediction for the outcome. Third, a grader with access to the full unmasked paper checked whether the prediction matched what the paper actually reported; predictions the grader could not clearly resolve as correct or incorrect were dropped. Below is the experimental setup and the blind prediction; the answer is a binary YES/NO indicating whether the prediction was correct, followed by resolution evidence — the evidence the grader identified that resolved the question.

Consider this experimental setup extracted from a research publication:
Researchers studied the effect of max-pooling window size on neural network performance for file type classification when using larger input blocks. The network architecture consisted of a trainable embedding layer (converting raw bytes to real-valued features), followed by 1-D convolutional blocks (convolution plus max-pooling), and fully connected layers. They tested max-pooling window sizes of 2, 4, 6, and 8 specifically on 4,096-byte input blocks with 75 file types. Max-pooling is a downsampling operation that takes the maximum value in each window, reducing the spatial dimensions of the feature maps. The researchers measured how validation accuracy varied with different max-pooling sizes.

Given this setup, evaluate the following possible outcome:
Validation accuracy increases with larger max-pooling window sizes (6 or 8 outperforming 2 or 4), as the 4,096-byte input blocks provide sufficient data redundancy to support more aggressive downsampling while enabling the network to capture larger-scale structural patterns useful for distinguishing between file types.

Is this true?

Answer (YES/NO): YES